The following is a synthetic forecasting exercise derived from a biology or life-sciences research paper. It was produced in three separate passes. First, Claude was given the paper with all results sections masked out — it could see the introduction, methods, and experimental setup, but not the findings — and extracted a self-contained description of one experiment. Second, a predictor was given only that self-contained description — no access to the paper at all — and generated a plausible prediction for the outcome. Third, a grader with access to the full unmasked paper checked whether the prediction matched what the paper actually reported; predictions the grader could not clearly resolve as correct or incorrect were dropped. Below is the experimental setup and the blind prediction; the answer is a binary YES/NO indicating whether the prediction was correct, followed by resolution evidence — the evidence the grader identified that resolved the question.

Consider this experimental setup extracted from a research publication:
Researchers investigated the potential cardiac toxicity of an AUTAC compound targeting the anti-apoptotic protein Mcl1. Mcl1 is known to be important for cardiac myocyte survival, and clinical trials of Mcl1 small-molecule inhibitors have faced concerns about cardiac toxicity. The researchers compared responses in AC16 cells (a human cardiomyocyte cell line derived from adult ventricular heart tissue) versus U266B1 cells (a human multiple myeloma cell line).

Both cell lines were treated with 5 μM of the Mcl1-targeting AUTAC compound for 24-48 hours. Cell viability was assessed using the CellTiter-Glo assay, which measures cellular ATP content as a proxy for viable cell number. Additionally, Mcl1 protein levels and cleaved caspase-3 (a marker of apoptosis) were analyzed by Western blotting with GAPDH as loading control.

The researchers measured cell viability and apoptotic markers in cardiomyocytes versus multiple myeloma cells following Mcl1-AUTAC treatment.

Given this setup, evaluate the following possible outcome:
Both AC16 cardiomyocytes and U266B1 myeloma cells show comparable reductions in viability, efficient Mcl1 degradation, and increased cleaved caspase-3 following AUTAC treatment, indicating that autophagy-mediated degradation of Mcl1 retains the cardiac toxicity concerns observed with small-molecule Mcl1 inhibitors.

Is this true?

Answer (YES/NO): NO